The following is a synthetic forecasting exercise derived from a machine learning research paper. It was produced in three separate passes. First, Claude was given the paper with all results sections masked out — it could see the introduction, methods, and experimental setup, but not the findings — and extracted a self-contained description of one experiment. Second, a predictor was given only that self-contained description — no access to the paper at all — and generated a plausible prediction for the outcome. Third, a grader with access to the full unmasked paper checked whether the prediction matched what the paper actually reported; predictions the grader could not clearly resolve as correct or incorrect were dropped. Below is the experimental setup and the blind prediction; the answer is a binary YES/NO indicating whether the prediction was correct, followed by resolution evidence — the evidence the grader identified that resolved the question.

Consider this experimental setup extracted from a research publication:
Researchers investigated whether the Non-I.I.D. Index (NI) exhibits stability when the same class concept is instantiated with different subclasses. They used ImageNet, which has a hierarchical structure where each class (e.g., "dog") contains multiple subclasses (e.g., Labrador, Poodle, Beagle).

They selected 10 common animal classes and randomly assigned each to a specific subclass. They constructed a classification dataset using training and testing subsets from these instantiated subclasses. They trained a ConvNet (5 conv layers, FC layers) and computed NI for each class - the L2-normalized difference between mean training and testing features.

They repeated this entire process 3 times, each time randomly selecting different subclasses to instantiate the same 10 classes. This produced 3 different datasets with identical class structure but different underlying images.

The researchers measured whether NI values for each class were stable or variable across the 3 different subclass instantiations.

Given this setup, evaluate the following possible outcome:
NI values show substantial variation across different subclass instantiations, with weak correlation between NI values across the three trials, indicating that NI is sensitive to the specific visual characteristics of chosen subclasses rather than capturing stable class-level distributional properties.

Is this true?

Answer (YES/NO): YES